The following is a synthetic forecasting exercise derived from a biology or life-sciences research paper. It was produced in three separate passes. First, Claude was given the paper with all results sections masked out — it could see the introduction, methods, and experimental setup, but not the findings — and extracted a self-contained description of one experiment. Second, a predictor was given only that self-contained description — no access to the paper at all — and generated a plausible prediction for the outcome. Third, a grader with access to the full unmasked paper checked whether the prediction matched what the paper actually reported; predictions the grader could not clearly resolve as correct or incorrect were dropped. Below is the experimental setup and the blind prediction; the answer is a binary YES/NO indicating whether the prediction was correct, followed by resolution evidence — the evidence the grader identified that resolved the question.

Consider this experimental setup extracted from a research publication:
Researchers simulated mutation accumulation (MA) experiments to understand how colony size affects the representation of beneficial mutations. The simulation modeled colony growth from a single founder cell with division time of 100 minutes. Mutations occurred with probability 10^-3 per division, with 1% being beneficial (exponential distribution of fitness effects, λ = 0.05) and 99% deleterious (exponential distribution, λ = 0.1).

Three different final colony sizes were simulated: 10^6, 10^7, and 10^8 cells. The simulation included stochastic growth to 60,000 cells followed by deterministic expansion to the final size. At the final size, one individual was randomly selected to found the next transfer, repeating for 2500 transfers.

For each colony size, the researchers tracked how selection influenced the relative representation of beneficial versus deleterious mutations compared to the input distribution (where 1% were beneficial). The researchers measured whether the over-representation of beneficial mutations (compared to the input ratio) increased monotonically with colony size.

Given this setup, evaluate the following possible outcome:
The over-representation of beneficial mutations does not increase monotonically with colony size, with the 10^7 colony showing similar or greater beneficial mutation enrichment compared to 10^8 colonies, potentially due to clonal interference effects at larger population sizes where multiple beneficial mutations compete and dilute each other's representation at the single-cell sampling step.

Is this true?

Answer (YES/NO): NO